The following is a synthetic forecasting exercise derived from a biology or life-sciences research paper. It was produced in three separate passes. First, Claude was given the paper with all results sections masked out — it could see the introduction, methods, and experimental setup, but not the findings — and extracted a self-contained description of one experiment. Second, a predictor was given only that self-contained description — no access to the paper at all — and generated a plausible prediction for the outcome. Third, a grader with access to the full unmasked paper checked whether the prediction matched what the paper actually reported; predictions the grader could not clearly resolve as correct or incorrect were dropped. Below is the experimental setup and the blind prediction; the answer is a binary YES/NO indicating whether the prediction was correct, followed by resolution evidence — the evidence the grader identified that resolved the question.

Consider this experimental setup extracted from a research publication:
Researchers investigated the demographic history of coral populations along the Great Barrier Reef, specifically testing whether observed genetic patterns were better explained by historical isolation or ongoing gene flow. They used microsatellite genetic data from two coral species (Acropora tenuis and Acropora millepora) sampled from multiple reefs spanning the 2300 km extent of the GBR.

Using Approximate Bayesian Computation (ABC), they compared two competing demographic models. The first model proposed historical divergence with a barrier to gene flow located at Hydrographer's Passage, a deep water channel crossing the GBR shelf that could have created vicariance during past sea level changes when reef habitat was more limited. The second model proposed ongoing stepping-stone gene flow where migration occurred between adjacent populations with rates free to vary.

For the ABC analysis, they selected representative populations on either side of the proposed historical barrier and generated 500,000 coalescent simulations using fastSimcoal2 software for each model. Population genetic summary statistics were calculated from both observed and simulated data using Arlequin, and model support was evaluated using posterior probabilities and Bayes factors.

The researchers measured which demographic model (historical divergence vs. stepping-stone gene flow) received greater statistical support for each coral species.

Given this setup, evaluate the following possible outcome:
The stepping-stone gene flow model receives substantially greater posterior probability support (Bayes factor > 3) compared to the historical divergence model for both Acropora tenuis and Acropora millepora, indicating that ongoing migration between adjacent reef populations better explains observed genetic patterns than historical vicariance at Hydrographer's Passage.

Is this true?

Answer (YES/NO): NO